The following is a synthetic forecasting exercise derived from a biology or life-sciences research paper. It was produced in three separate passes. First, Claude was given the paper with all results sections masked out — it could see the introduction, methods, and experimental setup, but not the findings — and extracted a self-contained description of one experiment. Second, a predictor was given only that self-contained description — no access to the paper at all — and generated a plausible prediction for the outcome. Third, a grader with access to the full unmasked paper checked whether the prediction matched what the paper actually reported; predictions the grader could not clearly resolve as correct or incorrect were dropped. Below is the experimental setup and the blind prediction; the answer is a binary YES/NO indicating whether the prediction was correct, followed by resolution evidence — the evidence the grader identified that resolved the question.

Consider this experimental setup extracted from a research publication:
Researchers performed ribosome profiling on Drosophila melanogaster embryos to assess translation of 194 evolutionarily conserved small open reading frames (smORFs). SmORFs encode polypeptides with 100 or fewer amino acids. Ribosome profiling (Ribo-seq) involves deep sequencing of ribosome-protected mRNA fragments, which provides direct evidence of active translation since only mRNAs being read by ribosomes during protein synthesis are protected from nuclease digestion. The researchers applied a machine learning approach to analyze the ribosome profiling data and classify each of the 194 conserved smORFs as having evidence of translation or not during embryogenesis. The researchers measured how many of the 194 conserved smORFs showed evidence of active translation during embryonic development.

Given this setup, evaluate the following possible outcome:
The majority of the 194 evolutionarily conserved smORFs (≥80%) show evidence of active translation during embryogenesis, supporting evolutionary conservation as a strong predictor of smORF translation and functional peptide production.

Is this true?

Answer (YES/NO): NO